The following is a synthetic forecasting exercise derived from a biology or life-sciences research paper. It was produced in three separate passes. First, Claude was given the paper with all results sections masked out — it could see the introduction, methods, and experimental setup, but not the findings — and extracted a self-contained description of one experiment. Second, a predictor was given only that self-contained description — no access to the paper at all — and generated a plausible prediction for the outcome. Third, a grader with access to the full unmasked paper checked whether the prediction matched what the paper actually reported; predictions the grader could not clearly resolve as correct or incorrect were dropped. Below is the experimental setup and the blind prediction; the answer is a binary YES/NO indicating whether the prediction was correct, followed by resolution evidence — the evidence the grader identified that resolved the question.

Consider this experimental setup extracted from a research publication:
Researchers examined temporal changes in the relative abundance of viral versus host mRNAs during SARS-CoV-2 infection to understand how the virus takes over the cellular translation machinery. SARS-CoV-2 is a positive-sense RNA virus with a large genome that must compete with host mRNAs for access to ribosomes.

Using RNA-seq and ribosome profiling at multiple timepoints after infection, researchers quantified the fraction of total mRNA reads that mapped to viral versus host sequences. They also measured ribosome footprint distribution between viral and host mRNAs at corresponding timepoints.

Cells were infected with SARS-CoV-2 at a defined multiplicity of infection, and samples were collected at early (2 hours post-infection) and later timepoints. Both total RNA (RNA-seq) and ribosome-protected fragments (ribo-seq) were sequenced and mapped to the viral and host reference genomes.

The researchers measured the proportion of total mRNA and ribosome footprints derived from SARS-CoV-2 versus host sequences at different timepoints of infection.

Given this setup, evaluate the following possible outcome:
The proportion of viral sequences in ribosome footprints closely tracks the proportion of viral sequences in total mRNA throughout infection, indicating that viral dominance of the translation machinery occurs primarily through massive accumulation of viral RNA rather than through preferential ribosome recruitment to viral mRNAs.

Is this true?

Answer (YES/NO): NO